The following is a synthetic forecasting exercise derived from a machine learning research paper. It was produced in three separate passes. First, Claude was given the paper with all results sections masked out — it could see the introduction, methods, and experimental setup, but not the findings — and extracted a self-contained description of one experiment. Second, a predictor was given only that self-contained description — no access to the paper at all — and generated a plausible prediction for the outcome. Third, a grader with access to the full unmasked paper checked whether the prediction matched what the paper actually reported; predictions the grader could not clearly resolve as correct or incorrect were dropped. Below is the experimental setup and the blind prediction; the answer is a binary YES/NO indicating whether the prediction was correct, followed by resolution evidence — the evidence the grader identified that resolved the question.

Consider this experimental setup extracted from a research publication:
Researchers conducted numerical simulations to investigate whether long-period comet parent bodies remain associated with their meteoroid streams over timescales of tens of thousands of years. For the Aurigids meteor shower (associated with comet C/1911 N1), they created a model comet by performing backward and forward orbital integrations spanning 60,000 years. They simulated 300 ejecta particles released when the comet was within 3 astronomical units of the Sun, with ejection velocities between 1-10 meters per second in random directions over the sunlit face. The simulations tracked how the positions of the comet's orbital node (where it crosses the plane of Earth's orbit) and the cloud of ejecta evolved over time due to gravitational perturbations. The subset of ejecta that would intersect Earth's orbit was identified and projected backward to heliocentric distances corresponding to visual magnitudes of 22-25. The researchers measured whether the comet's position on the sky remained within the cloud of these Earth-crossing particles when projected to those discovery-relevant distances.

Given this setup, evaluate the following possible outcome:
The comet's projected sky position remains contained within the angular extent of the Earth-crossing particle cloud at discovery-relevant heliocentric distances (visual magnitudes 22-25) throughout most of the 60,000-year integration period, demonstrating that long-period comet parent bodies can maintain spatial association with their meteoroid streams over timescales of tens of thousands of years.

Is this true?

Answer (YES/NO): YES